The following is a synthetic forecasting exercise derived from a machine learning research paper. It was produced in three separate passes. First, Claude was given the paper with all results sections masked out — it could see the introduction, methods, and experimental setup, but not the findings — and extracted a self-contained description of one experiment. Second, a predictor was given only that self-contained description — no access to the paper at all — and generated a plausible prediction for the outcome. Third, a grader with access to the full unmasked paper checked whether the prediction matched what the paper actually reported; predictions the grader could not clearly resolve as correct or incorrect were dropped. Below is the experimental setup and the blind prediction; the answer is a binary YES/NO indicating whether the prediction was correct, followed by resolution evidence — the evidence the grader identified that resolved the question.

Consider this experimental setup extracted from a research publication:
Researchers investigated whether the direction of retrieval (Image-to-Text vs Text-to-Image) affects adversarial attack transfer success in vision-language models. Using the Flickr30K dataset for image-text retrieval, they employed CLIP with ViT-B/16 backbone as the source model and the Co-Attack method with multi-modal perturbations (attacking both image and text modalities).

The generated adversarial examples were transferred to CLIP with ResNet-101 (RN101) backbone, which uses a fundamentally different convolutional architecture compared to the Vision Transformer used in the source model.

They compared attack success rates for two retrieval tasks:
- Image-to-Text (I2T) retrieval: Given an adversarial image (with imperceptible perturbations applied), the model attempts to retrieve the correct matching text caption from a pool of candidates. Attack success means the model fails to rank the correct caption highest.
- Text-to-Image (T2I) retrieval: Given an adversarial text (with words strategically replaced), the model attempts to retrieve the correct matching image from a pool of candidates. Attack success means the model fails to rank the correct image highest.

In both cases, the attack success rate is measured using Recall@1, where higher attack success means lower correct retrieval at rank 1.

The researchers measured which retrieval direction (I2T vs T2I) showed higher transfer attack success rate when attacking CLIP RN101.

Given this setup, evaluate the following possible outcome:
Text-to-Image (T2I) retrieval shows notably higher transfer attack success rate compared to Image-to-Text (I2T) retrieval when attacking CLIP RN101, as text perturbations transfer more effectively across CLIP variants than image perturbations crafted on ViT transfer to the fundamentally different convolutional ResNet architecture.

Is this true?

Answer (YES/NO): YES